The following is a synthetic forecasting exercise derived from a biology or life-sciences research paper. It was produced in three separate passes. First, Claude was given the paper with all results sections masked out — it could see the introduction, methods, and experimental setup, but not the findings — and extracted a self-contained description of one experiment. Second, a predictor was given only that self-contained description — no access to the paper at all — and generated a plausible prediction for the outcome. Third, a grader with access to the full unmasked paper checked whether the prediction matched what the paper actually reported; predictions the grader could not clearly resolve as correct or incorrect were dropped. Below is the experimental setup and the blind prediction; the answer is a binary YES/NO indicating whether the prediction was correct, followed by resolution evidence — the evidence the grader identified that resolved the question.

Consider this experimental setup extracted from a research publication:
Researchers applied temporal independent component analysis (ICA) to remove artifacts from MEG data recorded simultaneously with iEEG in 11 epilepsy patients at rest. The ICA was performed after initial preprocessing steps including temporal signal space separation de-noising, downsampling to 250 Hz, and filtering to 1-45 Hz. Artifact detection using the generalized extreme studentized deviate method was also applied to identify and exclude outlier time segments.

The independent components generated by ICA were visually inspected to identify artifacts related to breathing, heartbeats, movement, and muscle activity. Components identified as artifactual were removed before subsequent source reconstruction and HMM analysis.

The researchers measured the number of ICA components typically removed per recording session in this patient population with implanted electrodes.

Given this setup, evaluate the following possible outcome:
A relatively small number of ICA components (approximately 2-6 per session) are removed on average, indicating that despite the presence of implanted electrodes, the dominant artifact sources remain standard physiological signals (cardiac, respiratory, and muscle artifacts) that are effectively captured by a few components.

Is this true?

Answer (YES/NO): YES